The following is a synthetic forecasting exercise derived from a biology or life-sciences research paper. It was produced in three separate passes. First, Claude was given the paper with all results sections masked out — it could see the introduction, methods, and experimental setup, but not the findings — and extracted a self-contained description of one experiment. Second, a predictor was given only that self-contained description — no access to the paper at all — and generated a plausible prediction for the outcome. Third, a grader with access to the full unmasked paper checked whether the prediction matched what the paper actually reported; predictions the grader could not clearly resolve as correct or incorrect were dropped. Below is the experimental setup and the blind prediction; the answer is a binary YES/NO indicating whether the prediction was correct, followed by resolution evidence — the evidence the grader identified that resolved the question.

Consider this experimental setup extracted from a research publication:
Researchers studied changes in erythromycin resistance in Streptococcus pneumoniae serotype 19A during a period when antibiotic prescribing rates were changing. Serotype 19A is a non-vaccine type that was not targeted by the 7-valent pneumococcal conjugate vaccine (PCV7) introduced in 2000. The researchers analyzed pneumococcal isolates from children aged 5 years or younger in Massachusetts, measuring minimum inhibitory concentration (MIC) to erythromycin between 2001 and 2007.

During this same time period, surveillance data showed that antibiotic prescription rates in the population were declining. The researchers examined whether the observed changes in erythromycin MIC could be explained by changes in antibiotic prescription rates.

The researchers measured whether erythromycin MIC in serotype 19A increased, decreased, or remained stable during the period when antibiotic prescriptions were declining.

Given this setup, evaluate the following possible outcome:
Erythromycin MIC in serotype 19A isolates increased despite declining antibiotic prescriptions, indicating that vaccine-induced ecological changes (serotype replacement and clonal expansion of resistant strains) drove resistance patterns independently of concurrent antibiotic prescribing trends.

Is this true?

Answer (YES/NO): YES